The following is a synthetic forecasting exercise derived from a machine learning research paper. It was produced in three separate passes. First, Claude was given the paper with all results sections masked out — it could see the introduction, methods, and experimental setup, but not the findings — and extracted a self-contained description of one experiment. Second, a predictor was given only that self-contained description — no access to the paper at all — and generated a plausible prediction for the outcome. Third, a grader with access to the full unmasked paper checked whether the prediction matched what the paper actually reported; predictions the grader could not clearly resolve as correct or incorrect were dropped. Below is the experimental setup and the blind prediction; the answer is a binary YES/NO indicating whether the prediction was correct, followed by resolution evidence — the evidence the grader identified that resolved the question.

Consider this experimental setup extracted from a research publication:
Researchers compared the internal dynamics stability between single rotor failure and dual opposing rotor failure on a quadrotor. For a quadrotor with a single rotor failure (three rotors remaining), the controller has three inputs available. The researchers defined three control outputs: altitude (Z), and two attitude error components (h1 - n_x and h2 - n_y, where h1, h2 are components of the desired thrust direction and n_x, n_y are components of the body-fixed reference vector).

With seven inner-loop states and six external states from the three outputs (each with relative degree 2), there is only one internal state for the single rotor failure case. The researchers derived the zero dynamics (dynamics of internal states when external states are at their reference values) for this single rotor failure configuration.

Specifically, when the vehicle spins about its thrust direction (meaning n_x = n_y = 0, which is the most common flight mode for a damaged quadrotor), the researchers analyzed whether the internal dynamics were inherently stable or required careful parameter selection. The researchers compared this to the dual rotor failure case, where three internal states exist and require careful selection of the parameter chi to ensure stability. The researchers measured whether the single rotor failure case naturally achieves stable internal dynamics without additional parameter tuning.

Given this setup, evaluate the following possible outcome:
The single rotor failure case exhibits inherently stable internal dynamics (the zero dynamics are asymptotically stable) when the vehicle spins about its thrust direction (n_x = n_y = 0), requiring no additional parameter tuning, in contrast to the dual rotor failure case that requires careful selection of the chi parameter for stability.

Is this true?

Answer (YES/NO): YES